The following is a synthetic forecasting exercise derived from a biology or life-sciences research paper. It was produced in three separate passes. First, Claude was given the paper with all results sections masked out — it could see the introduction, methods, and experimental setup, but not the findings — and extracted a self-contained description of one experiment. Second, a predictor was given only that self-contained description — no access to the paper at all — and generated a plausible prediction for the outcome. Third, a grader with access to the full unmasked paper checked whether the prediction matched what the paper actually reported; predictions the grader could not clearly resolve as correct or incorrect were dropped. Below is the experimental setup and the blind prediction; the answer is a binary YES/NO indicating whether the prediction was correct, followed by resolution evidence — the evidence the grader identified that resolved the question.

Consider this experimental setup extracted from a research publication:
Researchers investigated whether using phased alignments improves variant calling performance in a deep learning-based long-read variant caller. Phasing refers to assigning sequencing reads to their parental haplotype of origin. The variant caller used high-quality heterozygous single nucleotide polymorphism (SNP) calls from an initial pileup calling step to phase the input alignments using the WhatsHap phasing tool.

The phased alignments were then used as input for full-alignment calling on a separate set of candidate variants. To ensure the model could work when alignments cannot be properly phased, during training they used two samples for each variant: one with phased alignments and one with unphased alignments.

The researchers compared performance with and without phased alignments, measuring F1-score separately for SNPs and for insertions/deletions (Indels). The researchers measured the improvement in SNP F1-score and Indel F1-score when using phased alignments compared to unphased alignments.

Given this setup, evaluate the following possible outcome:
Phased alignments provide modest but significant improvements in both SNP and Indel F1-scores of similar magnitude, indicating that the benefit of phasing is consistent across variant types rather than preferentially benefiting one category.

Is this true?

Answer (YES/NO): NO